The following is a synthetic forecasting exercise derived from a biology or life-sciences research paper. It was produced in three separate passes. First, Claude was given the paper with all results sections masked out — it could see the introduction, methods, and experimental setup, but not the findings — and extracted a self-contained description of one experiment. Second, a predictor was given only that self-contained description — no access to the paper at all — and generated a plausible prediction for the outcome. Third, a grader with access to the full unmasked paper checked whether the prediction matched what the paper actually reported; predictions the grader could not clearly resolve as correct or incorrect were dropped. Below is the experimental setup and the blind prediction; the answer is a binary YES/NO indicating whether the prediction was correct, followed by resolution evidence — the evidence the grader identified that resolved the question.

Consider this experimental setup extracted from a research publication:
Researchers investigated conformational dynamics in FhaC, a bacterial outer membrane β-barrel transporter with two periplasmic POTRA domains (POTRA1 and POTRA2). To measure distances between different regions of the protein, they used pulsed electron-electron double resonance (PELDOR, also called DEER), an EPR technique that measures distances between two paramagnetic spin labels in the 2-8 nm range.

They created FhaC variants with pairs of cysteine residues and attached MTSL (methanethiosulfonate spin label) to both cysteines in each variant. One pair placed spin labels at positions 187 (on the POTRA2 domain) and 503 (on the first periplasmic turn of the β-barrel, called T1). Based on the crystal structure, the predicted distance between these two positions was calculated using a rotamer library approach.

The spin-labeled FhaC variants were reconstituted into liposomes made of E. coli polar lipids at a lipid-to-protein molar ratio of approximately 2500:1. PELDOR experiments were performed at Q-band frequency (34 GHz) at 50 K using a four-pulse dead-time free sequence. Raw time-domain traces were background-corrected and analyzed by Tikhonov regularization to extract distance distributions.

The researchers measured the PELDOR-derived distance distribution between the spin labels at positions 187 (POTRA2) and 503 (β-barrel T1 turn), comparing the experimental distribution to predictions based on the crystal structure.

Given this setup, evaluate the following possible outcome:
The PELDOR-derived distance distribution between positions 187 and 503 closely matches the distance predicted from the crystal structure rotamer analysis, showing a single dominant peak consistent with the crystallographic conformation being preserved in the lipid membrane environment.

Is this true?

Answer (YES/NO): NO